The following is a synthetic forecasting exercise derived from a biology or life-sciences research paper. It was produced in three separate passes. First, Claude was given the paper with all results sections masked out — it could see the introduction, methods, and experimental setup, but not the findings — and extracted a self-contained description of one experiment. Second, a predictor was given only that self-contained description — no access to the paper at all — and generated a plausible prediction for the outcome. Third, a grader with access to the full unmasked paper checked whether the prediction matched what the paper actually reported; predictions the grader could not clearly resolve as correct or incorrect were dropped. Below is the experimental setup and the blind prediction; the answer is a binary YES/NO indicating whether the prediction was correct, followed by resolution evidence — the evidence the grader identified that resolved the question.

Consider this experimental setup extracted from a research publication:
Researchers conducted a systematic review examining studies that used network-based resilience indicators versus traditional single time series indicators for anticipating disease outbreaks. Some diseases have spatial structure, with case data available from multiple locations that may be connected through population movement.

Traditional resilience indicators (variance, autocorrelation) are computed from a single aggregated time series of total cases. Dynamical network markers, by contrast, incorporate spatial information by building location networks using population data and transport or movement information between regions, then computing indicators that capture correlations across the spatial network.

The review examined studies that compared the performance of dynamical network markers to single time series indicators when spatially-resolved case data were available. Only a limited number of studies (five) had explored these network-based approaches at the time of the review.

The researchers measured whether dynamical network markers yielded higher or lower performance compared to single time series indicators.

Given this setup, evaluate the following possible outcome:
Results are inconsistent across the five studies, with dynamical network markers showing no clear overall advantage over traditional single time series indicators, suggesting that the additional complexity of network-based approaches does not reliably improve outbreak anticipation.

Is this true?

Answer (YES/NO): NO